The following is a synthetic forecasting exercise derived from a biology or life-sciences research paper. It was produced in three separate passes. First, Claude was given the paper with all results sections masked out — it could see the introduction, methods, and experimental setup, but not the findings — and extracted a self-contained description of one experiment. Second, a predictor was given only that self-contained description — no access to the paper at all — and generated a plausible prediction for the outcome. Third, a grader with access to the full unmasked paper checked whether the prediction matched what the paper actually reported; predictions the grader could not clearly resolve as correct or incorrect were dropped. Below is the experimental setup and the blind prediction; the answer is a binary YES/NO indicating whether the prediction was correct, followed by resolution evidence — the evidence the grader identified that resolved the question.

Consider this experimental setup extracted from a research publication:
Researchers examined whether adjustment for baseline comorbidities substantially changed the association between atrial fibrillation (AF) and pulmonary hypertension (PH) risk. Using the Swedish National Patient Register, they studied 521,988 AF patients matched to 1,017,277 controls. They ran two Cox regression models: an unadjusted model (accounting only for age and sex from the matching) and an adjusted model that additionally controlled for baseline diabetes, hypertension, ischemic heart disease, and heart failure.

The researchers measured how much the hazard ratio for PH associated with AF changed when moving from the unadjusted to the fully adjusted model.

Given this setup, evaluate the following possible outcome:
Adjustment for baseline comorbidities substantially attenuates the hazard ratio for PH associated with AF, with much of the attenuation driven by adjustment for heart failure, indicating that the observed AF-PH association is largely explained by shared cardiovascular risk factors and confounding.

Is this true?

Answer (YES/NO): NO